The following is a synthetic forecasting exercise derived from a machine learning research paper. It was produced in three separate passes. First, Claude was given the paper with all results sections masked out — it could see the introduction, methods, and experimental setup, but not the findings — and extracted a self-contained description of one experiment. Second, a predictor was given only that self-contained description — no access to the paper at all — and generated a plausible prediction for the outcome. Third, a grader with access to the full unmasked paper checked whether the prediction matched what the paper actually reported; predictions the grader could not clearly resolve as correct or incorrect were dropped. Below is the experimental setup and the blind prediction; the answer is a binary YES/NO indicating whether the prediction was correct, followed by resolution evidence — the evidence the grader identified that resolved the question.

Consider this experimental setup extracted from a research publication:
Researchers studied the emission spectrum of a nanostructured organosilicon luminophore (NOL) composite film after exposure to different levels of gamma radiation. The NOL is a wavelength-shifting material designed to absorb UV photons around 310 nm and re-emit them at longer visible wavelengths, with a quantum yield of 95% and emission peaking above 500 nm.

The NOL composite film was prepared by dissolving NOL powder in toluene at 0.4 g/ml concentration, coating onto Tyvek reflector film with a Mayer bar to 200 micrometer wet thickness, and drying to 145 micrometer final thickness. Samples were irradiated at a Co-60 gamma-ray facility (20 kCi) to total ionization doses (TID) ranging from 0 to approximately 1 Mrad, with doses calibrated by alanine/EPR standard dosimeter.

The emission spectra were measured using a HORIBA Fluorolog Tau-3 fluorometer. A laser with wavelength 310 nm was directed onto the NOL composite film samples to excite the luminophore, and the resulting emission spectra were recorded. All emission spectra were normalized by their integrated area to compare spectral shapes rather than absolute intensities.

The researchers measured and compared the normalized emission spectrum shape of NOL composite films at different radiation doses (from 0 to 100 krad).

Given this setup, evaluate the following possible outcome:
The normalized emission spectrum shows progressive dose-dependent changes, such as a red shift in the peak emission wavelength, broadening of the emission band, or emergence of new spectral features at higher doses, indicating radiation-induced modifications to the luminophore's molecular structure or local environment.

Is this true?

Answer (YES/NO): NO